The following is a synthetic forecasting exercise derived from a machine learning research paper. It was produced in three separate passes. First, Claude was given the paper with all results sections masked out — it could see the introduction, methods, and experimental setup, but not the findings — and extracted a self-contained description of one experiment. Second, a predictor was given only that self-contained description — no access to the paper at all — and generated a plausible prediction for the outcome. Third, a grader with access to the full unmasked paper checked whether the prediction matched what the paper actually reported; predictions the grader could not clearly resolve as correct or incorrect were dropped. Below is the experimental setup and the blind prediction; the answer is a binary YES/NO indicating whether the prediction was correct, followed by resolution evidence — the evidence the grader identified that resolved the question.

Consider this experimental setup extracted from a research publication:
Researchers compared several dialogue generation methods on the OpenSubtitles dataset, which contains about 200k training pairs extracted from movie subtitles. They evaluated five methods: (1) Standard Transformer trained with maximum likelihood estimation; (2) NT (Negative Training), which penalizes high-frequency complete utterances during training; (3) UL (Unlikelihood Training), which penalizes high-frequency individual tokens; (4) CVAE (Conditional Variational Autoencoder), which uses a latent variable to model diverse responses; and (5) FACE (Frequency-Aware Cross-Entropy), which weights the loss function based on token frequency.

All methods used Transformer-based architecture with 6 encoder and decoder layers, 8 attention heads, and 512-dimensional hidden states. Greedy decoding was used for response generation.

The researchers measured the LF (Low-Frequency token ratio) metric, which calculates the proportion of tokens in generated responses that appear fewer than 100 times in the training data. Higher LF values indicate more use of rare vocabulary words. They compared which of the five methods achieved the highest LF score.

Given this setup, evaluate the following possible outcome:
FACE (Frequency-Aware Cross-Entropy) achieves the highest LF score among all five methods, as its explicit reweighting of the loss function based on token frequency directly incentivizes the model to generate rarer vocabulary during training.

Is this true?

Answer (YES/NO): YES